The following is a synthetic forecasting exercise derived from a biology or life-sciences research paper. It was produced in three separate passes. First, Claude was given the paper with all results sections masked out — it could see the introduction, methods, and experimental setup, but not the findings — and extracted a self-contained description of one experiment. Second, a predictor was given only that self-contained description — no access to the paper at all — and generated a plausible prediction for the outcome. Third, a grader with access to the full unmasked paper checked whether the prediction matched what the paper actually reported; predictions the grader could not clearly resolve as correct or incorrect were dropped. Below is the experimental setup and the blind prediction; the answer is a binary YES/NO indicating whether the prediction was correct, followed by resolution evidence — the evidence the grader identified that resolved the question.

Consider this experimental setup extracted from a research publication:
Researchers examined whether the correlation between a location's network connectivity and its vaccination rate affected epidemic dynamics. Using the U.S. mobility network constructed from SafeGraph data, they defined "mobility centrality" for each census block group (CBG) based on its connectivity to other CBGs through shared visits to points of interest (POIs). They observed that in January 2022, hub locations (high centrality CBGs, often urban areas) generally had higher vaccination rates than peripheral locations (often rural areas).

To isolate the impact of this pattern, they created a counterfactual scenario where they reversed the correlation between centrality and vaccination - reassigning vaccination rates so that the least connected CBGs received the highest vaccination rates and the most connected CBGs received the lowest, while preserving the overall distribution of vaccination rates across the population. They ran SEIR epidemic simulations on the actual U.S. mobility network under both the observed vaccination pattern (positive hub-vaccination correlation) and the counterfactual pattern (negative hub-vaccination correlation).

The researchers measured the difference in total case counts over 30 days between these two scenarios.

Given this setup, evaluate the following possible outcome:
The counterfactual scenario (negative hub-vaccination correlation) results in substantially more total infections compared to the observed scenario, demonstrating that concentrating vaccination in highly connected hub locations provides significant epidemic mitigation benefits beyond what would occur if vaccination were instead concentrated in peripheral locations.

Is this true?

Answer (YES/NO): YES